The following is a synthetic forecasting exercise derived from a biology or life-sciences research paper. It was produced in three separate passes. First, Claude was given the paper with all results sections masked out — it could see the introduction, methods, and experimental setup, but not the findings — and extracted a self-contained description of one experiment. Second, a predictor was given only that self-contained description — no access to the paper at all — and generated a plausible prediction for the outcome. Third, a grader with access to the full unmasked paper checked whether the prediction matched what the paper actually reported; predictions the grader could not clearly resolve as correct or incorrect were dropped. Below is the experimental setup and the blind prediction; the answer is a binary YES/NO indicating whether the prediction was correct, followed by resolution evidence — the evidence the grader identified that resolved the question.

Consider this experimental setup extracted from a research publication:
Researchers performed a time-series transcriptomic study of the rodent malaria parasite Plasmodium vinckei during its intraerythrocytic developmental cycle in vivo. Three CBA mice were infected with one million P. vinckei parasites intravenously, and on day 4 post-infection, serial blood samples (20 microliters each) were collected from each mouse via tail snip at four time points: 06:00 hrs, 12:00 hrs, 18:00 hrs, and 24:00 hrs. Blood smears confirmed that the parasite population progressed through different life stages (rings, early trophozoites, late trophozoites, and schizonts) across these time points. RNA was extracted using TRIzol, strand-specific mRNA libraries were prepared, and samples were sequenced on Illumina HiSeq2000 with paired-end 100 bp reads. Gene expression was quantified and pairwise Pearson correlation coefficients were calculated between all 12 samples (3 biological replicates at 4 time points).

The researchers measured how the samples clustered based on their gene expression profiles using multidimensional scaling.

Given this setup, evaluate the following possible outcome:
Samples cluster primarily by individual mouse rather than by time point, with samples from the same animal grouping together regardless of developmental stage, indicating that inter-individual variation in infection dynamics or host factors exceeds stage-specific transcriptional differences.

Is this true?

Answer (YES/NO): NO